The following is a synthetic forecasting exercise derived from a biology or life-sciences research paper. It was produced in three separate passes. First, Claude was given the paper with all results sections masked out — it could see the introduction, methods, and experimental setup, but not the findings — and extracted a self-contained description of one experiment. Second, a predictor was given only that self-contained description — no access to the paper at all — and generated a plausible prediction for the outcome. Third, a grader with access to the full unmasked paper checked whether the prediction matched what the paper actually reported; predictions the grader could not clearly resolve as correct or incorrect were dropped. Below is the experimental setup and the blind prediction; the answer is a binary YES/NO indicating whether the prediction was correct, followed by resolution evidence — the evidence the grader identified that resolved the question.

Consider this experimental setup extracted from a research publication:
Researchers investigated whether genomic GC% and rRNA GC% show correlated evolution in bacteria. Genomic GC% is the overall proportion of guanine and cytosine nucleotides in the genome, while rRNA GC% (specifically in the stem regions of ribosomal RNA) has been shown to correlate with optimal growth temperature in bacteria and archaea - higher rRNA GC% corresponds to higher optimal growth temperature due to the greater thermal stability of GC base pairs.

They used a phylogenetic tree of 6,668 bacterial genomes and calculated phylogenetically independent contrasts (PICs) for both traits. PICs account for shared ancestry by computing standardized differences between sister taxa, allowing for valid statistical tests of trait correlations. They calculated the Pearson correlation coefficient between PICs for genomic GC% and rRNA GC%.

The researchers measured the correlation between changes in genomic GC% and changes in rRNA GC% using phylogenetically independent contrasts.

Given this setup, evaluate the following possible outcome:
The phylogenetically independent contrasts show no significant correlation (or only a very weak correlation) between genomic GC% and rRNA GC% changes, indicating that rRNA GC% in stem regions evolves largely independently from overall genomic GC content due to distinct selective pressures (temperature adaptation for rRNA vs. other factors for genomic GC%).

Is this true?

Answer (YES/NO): NO